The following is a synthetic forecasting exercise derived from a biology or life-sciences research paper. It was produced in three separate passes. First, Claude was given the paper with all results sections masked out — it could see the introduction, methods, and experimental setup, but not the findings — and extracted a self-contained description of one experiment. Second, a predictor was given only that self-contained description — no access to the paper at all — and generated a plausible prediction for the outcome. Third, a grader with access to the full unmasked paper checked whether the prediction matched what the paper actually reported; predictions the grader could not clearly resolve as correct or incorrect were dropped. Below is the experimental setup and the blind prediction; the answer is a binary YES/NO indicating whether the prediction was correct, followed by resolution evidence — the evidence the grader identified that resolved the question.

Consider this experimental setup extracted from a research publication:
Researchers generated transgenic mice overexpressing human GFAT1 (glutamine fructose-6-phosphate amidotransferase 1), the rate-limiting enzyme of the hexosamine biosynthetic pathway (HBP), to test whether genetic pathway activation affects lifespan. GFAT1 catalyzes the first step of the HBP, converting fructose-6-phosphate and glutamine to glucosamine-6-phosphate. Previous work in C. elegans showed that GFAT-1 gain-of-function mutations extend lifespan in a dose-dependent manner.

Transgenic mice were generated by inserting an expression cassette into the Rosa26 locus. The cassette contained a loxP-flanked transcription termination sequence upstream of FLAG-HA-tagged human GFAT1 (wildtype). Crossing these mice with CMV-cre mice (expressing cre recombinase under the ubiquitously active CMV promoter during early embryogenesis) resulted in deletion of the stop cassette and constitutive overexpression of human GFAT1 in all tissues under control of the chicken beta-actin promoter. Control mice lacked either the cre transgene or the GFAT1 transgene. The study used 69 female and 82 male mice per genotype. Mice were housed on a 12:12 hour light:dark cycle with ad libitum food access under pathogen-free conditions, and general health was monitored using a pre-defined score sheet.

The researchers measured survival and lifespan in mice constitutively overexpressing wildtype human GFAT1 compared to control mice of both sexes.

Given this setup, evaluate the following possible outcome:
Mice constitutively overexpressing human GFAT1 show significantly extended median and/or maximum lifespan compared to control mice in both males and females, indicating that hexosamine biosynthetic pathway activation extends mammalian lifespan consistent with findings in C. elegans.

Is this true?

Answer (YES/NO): NO